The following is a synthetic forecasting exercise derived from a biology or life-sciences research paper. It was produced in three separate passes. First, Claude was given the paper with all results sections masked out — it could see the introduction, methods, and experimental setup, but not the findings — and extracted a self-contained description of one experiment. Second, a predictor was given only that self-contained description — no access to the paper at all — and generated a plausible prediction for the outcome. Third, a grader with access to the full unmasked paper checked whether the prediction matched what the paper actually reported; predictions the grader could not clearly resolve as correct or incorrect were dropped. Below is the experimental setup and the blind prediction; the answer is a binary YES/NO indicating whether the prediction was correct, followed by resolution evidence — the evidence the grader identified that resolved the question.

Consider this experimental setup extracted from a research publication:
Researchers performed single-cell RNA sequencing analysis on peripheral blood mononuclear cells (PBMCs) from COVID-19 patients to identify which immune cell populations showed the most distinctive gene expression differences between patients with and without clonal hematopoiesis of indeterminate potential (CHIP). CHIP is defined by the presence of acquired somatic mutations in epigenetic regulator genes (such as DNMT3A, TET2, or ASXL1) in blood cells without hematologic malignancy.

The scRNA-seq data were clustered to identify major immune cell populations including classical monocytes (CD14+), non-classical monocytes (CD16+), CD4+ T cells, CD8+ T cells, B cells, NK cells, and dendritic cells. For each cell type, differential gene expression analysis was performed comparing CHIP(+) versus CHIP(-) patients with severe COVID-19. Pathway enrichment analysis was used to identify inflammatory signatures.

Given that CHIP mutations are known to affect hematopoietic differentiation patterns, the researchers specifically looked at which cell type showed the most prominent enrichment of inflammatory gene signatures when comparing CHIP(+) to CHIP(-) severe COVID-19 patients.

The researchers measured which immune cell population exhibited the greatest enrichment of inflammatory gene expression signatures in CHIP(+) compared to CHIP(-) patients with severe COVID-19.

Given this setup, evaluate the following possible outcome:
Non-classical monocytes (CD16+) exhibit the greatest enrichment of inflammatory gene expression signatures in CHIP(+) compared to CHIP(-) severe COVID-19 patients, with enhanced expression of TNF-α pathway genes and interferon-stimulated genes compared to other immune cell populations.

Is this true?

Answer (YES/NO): NO